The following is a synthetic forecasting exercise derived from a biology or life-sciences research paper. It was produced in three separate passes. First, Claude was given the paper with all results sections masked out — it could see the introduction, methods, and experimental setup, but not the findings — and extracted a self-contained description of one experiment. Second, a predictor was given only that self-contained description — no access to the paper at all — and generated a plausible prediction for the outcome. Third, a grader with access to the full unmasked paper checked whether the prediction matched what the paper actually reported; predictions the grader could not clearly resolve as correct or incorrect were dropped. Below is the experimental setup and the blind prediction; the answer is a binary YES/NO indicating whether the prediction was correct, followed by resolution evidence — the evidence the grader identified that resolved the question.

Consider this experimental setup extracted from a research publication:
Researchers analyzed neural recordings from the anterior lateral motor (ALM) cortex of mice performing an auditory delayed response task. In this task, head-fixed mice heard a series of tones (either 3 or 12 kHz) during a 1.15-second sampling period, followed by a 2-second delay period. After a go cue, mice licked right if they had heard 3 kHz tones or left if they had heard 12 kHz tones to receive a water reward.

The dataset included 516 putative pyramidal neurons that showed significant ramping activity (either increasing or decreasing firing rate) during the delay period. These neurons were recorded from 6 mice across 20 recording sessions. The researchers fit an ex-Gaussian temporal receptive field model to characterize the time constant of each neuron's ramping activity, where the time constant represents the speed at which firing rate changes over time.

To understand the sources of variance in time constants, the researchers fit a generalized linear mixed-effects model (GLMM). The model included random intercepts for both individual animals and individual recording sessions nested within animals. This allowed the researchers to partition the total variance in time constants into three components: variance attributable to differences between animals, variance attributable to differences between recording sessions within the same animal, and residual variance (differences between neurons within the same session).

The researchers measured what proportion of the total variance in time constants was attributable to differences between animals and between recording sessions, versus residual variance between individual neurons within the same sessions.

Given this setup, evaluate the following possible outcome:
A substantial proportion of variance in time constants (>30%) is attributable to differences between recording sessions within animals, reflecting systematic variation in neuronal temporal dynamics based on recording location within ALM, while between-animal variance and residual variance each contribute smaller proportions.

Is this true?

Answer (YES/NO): NO